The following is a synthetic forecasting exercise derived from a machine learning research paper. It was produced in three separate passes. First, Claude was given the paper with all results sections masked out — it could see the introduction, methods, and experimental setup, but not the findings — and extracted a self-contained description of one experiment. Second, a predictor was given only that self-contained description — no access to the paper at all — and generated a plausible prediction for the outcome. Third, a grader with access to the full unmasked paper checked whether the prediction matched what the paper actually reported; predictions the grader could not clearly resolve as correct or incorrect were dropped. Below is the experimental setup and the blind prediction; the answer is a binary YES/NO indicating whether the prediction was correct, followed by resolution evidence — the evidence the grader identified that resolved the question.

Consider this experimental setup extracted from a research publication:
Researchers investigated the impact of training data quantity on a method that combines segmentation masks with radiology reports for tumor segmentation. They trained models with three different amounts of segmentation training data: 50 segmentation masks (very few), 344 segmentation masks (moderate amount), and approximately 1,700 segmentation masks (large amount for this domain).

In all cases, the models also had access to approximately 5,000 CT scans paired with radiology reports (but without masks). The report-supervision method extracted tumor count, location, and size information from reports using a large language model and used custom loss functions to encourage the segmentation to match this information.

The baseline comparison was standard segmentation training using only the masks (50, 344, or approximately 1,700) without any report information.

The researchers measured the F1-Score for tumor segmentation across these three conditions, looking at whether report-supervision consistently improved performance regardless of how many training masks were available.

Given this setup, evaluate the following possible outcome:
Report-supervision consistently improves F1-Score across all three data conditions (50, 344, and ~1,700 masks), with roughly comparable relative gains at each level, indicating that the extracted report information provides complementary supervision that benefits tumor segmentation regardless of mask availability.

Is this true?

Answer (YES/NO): NO